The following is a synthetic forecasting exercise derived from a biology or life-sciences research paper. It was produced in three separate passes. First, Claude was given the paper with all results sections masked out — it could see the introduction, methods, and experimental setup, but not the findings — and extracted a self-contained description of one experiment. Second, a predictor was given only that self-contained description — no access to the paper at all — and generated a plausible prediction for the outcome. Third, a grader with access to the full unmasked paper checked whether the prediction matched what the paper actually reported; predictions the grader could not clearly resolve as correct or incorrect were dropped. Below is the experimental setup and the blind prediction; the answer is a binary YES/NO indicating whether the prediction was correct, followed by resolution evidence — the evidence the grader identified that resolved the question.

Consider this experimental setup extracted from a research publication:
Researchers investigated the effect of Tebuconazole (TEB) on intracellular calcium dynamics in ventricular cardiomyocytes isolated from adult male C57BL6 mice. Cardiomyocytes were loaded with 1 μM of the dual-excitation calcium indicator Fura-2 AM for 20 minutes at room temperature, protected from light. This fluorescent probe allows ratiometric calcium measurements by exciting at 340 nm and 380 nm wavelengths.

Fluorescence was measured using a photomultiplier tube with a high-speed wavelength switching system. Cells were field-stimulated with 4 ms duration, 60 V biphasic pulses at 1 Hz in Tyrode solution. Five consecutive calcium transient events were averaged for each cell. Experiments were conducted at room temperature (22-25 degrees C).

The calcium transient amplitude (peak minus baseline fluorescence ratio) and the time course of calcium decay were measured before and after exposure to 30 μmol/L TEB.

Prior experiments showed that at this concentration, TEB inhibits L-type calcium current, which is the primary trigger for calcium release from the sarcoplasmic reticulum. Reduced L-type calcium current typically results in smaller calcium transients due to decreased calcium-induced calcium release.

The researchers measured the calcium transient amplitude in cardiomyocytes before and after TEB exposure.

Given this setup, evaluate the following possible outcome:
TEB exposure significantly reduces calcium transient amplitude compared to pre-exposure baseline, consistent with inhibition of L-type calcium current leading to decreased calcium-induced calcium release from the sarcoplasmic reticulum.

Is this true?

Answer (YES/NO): NO